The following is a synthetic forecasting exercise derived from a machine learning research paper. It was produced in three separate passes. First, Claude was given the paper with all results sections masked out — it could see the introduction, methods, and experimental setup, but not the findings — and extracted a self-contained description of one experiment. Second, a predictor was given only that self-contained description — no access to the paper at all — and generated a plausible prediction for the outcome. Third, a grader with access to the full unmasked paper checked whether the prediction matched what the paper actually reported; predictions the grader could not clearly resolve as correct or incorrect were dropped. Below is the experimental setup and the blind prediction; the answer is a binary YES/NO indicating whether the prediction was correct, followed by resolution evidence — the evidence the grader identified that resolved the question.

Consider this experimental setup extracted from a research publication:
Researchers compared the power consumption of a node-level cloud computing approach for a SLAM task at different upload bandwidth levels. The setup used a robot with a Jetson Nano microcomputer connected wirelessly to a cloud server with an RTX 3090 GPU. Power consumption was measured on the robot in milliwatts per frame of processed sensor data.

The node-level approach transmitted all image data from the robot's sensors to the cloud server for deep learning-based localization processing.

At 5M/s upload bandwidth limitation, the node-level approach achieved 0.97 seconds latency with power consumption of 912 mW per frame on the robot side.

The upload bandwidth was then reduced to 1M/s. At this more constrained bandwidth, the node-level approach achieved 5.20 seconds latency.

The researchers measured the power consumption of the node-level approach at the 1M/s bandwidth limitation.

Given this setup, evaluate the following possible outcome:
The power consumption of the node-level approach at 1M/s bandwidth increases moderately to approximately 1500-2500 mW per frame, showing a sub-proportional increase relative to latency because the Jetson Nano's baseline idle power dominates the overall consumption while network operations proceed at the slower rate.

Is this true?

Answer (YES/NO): NO